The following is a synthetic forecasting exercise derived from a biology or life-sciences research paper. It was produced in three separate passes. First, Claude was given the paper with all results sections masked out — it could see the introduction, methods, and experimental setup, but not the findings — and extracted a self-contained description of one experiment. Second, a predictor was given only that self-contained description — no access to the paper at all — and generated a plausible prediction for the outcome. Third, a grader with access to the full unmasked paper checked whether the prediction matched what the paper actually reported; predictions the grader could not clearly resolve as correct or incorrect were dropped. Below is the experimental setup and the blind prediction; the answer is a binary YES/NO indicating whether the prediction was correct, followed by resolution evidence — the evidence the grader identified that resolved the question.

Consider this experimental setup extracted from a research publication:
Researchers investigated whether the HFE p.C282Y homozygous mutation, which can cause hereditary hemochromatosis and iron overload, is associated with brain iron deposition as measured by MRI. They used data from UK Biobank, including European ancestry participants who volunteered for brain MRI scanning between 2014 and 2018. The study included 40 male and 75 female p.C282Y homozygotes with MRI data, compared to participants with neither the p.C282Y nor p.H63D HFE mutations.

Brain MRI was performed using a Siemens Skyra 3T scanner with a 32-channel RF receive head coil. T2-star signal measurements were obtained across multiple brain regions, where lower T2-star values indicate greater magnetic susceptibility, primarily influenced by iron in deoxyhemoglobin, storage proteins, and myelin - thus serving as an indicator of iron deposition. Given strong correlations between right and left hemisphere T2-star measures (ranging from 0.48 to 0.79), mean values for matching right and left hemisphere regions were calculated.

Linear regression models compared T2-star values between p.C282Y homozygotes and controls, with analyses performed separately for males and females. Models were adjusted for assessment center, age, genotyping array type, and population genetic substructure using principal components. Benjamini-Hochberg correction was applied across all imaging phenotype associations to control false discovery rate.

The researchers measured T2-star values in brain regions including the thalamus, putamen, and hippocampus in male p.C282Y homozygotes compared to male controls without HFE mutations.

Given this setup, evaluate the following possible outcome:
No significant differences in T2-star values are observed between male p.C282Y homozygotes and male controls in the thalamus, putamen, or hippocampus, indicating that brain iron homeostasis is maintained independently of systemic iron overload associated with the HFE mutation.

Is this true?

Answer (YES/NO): NO